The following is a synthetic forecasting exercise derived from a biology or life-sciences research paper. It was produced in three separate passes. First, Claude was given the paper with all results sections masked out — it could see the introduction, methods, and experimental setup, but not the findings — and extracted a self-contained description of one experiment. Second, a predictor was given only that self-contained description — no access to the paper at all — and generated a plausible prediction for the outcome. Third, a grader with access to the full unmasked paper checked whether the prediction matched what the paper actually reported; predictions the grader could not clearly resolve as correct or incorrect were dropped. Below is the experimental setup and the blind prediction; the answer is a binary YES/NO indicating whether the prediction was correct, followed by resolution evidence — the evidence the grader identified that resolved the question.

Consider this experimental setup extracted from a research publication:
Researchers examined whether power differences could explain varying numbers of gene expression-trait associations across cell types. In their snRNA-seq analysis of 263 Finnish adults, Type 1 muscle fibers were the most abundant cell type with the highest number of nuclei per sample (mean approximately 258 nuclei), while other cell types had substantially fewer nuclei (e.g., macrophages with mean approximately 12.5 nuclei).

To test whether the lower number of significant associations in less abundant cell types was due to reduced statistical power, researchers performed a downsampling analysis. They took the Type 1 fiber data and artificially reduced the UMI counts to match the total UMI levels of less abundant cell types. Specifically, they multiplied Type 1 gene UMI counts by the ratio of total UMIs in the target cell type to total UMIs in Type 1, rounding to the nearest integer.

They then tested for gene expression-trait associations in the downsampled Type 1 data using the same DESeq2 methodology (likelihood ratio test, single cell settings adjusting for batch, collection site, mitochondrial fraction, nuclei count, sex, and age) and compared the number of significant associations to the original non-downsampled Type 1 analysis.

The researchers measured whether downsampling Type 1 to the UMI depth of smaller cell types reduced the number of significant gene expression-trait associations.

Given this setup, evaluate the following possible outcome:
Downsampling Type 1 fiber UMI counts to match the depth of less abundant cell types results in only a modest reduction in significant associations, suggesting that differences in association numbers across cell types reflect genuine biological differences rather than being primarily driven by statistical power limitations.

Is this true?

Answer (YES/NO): YES